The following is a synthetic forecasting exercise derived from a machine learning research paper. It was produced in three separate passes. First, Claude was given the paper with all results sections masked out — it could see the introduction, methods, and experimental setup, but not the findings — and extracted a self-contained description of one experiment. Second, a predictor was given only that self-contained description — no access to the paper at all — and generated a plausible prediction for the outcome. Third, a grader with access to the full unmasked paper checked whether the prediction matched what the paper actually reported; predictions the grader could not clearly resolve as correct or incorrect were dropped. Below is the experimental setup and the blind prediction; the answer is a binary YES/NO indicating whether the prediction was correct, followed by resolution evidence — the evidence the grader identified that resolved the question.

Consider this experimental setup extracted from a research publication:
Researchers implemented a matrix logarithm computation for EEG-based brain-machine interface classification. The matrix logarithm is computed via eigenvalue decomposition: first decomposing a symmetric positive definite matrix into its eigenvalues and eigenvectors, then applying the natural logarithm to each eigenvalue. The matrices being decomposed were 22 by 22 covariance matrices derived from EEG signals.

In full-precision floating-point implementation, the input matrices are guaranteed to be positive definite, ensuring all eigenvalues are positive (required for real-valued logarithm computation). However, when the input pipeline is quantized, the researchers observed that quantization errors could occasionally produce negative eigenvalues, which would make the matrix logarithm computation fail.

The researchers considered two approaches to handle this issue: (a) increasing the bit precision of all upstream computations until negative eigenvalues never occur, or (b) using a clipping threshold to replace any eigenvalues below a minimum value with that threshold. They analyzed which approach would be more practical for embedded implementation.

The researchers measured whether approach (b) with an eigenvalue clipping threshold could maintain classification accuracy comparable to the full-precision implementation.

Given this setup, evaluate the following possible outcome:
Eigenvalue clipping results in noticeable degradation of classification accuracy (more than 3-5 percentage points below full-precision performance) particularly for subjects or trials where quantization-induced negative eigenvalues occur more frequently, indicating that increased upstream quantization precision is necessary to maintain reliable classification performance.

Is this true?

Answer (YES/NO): NO